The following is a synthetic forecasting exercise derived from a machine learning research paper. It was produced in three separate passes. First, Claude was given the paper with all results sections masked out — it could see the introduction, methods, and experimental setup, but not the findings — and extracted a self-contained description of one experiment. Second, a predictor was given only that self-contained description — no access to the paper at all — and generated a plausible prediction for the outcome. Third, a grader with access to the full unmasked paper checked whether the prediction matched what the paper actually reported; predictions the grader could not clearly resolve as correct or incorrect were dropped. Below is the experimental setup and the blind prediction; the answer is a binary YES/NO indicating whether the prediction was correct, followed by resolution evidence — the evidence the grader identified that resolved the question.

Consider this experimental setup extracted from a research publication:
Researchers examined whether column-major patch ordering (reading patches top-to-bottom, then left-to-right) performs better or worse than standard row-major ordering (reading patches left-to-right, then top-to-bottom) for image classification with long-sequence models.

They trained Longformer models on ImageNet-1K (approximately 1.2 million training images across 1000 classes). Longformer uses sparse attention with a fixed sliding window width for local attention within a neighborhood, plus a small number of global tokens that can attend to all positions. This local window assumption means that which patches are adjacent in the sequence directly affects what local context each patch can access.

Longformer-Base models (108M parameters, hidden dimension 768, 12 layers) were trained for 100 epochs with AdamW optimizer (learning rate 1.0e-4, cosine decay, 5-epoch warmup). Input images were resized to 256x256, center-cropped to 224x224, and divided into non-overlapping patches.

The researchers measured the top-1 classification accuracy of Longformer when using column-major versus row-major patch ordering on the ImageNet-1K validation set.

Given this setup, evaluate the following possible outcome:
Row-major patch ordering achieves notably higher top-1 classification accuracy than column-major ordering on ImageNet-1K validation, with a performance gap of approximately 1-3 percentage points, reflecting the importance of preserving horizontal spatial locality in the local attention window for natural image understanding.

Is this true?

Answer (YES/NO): NO